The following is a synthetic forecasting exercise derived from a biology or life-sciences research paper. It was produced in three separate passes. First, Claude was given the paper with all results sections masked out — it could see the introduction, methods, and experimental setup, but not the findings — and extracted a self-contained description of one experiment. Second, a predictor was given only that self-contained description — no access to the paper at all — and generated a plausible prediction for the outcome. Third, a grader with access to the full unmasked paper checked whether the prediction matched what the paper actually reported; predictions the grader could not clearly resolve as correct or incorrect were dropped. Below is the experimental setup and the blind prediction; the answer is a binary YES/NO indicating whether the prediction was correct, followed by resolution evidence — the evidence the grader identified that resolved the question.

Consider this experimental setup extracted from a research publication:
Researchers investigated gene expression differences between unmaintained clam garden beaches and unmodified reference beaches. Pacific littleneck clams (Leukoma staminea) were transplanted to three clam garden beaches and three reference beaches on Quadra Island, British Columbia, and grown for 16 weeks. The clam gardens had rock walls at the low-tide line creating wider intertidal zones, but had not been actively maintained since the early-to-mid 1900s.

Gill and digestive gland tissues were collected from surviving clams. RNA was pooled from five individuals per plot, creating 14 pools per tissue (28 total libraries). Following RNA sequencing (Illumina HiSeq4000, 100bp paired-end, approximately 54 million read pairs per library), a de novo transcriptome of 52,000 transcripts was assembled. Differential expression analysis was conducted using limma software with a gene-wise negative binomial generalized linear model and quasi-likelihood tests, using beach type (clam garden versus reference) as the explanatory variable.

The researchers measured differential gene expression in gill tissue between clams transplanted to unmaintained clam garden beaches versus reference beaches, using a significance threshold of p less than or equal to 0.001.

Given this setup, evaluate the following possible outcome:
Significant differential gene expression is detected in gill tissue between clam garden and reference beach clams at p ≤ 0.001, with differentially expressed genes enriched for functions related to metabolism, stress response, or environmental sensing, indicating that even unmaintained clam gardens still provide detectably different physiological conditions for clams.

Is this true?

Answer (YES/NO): NO